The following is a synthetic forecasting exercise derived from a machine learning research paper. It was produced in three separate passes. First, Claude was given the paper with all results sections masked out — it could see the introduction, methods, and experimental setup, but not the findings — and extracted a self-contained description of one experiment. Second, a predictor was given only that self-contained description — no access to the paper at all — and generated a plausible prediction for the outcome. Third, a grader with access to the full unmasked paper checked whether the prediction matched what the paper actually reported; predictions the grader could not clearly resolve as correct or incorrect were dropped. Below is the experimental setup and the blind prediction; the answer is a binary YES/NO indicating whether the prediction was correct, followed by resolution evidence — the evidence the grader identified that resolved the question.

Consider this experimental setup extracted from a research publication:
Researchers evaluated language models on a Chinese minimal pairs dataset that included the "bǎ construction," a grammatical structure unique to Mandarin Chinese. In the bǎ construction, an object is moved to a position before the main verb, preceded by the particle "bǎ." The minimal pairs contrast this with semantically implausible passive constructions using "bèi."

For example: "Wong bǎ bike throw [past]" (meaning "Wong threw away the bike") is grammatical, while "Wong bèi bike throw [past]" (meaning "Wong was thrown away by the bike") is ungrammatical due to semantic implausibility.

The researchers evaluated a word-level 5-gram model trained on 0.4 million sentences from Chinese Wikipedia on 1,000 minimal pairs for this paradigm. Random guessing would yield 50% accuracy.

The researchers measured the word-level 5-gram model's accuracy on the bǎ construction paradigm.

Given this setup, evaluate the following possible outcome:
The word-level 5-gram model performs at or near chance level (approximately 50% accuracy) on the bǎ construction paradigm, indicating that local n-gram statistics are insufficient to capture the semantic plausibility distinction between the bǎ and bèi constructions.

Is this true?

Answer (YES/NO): NO